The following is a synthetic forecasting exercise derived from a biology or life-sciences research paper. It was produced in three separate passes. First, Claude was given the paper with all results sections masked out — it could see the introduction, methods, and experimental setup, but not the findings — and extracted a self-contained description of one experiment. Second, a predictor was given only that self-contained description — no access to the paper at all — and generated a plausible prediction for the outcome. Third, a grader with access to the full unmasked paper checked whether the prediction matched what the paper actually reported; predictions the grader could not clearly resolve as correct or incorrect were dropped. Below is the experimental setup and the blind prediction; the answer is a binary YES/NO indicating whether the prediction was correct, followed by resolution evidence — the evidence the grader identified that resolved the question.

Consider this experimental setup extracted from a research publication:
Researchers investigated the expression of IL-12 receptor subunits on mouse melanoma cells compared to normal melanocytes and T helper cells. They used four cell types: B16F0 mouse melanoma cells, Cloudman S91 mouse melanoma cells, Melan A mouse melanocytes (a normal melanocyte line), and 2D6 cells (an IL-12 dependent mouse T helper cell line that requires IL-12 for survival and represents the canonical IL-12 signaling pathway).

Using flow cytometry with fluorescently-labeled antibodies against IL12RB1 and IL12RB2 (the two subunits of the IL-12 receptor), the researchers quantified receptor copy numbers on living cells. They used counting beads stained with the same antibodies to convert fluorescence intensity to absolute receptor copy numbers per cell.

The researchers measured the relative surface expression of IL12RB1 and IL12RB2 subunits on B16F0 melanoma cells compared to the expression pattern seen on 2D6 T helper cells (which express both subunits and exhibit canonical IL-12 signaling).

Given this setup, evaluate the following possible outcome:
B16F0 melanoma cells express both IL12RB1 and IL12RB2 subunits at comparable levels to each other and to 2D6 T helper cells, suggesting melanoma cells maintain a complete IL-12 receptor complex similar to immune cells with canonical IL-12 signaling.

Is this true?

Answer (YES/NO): NO